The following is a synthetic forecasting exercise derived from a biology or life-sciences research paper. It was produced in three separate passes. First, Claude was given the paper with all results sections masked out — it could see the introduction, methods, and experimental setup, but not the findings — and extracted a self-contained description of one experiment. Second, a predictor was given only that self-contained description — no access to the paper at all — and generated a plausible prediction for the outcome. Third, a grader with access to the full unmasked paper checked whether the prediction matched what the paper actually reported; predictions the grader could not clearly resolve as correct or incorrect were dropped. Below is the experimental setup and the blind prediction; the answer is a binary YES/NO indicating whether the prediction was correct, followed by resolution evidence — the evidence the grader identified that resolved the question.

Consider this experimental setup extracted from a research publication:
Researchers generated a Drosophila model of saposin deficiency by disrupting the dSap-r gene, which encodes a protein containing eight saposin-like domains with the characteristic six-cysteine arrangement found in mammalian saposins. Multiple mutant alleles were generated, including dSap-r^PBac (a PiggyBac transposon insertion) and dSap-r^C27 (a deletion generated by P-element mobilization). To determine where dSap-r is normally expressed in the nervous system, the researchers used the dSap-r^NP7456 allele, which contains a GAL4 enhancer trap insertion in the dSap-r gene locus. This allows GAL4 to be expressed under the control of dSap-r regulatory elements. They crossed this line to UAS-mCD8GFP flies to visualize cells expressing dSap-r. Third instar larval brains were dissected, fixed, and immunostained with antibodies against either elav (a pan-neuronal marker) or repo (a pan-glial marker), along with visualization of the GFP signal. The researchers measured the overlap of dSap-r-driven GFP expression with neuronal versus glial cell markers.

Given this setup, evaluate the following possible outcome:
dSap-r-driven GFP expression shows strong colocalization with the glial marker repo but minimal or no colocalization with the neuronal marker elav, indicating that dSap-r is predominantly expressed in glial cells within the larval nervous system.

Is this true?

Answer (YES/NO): YES